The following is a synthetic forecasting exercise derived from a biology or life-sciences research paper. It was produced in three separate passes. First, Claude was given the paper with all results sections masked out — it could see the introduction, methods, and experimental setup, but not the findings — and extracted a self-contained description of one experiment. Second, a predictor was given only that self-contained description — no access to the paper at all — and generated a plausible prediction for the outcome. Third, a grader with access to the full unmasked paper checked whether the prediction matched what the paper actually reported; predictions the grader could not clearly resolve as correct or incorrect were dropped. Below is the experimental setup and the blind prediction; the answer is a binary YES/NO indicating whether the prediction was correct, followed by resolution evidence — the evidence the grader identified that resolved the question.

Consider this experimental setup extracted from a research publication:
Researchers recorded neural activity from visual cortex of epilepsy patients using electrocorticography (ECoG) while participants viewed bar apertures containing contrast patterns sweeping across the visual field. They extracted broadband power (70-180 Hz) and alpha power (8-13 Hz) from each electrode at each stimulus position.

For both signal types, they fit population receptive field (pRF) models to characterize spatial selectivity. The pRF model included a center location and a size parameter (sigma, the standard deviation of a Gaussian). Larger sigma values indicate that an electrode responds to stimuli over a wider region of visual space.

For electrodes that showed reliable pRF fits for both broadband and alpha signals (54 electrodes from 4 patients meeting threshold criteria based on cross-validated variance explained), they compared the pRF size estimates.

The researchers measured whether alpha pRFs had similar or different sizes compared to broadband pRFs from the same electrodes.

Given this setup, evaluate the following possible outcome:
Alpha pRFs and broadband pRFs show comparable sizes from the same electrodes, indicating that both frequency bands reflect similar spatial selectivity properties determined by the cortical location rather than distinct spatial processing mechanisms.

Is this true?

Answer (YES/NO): NO